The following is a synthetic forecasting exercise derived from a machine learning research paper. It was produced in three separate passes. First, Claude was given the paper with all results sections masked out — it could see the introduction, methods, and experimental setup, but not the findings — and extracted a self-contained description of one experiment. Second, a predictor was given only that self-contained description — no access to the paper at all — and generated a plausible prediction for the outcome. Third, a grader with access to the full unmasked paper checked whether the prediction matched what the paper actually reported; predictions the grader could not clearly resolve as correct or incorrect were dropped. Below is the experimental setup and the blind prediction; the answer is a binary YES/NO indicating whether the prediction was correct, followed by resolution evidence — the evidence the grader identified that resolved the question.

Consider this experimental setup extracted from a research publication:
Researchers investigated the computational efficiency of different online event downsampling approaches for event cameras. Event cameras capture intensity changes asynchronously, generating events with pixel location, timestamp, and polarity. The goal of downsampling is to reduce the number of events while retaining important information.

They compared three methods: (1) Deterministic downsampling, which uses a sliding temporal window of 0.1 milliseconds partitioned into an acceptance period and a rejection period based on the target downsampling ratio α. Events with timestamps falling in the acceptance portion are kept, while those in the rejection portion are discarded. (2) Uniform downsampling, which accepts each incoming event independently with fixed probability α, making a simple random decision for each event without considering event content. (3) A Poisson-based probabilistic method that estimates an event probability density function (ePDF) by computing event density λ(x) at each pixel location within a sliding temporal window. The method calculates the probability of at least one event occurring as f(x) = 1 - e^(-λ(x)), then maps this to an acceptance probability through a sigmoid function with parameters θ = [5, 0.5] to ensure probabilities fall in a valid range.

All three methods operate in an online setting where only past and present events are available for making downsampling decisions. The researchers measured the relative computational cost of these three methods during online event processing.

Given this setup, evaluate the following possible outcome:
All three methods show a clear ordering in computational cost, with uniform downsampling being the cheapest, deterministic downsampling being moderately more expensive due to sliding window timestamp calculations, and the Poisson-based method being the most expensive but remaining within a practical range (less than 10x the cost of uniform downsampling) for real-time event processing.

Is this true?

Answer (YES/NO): NO